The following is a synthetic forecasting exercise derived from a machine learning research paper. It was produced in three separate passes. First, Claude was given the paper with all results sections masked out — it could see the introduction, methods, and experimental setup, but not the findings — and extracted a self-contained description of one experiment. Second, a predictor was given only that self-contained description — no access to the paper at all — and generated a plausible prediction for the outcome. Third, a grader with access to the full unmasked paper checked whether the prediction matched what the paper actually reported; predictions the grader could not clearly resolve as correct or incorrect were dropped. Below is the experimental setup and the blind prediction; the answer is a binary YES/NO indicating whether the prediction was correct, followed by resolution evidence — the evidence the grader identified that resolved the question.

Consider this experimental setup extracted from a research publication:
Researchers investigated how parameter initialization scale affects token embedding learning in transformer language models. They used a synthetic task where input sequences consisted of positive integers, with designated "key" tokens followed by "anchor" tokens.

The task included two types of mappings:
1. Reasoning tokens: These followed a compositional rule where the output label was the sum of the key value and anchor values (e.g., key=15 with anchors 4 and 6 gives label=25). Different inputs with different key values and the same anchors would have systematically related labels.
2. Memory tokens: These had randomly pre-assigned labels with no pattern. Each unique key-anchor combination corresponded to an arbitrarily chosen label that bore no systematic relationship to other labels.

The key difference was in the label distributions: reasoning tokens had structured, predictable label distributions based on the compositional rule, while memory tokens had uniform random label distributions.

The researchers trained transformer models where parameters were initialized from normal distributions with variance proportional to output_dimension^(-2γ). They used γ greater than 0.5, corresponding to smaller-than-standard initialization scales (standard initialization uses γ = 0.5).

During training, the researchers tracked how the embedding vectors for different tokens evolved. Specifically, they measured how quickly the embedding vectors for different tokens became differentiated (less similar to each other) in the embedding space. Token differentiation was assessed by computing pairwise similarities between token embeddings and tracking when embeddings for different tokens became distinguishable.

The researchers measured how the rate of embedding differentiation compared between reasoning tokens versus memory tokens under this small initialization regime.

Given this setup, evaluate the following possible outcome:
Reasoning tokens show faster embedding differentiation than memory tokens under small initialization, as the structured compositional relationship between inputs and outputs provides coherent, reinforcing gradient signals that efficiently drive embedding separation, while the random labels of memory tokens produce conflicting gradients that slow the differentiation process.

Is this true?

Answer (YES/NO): NO